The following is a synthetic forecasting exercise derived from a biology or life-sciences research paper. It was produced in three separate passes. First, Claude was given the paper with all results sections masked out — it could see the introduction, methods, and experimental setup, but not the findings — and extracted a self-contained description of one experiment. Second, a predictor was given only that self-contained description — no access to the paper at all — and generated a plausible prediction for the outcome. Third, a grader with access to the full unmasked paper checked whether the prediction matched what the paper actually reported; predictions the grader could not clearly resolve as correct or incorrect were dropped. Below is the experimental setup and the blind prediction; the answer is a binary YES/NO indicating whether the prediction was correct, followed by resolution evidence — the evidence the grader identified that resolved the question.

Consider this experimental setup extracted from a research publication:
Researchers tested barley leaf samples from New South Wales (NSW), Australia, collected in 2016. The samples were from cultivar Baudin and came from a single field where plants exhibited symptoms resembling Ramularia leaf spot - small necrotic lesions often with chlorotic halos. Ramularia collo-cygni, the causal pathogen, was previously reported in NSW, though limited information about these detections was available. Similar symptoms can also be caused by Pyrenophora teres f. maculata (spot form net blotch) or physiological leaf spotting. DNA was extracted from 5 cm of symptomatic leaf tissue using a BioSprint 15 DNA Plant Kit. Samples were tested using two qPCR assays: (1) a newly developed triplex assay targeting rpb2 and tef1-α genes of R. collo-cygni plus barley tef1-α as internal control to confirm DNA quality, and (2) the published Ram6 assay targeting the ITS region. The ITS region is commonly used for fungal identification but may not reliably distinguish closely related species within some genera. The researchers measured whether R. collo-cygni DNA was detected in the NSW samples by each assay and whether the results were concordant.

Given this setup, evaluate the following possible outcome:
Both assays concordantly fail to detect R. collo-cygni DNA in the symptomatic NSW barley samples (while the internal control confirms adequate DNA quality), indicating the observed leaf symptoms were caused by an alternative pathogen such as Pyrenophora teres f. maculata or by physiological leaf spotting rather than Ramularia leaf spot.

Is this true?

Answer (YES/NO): NO